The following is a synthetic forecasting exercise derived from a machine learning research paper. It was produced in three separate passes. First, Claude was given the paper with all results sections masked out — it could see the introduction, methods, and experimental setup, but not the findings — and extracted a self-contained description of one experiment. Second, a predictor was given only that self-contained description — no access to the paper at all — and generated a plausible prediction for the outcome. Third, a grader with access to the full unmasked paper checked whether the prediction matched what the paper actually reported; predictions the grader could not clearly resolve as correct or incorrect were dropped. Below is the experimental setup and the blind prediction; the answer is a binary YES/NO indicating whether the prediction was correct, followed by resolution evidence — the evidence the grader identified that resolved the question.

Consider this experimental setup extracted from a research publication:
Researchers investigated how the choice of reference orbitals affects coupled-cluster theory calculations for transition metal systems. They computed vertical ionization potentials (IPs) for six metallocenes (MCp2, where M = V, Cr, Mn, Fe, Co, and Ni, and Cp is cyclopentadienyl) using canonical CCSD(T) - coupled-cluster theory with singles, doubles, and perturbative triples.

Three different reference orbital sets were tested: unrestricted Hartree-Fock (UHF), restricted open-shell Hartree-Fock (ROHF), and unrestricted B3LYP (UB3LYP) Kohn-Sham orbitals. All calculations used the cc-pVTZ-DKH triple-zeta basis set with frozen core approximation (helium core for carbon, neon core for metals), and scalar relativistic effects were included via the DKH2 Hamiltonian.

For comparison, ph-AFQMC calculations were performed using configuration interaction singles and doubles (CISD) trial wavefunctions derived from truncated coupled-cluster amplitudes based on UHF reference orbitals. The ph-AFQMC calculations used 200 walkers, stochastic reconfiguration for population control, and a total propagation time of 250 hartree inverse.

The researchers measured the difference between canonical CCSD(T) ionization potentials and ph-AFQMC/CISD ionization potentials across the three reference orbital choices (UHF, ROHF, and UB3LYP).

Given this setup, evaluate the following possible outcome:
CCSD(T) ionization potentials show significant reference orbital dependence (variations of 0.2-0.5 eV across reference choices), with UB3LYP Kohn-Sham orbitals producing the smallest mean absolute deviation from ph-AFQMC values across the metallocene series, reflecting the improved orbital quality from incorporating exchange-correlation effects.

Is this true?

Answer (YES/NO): YES